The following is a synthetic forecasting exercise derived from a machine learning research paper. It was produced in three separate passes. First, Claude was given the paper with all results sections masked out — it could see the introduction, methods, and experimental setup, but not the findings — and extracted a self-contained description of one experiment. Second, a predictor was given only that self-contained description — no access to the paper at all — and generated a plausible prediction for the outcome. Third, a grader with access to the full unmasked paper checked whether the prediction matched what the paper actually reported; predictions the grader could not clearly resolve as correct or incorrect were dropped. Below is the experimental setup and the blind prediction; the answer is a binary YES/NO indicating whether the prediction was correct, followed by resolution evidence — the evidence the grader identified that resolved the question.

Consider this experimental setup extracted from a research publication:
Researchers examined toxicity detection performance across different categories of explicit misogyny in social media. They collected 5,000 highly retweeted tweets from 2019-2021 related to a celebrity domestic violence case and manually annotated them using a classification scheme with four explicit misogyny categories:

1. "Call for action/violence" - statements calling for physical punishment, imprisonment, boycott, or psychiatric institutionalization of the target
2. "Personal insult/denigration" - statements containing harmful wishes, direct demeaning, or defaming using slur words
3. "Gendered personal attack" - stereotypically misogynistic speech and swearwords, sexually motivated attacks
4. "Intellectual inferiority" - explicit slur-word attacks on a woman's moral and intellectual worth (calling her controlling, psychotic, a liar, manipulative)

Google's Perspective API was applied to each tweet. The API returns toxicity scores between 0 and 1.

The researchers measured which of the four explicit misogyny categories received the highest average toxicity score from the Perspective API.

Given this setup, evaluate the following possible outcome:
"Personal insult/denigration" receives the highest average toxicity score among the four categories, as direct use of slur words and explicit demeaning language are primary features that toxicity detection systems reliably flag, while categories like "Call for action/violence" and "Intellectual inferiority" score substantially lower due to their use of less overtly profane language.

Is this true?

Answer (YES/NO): NO